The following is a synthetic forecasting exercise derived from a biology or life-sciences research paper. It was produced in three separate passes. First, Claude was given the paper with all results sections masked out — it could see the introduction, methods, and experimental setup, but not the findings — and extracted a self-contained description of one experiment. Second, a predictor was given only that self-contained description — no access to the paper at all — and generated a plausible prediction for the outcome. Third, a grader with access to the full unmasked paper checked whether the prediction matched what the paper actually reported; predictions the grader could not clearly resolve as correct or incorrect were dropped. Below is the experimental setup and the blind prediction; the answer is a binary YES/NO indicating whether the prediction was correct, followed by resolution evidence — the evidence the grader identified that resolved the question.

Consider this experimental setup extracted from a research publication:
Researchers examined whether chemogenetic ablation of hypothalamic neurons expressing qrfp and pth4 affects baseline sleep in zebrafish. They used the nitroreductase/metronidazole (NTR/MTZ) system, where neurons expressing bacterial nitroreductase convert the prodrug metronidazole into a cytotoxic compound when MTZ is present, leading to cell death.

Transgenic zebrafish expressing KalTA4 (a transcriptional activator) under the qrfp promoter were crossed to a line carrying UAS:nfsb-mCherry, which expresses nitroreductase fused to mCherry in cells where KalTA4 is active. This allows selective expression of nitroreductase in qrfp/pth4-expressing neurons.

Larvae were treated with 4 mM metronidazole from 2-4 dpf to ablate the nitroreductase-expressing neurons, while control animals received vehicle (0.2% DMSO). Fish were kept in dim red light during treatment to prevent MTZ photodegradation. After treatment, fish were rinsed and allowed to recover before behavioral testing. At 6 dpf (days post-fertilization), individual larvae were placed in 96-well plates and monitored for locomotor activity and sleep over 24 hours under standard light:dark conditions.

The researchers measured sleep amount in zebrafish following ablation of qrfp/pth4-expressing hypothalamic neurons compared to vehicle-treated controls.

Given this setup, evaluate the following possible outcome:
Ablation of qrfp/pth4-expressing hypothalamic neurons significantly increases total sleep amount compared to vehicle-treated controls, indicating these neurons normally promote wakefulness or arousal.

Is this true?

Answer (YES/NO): NO